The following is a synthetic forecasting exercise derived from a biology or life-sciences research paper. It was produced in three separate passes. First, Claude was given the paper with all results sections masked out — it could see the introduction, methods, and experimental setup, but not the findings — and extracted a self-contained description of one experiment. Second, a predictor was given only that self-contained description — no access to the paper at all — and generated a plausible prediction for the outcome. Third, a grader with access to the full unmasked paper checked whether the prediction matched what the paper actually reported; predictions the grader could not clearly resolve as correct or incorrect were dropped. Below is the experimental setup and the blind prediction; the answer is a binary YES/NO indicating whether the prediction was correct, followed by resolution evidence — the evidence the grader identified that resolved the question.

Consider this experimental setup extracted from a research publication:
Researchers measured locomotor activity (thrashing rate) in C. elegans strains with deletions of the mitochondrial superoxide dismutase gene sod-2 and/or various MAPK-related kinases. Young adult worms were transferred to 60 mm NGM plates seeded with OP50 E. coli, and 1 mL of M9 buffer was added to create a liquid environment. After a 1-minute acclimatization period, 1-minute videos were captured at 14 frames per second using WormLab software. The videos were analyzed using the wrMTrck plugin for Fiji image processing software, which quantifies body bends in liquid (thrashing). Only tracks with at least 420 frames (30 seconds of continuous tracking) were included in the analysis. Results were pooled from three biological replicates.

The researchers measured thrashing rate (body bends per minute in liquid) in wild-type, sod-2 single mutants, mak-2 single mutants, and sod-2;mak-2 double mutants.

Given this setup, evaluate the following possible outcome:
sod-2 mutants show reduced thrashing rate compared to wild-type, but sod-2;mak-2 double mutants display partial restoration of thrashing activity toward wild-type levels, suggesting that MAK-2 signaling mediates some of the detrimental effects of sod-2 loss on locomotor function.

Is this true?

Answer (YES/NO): NO